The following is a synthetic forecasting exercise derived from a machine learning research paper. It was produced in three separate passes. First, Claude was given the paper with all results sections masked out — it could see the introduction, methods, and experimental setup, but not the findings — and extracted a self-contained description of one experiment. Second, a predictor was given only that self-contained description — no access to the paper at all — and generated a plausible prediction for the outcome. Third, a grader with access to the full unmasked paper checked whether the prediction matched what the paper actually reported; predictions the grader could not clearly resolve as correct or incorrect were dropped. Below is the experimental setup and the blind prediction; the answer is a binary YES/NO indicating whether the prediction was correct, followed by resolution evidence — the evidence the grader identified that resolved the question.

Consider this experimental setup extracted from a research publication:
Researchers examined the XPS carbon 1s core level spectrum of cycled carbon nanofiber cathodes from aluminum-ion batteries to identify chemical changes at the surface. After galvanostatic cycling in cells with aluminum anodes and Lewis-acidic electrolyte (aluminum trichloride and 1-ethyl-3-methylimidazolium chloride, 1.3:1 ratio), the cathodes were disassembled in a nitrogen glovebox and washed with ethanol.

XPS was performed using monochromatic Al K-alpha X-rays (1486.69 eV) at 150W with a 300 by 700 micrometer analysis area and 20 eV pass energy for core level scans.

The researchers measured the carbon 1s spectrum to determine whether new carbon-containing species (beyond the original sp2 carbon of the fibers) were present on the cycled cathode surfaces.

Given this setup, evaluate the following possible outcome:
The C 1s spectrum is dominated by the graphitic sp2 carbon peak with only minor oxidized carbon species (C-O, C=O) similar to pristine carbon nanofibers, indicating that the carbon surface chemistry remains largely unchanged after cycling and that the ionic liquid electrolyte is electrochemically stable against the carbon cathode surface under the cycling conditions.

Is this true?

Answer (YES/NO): NO